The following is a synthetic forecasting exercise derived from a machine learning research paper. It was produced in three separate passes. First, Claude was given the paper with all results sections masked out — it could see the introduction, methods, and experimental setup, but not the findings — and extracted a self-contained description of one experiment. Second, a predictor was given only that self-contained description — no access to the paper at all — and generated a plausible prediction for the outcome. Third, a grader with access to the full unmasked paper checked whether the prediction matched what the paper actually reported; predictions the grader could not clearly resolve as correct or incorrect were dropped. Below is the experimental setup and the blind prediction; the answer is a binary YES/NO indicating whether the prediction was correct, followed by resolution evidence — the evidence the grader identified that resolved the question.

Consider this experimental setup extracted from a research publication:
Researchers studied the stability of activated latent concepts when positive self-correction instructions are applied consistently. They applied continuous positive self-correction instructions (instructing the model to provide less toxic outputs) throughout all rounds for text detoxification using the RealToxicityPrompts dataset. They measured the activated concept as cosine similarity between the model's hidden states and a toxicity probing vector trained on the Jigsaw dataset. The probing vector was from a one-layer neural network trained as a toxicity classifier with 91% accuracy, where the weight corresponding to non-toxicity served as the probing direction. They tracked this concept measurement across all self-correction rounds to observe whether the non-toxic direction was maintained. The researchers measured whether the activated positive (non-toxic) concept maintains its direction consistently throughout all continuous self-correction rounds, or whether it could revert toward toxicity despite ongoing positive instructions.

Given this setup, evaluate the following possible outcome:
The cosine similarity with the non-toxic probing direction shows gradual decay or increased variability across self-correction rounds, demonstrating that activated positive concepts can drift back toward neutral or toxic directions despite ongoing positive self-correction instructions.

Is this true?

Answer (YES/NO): NO